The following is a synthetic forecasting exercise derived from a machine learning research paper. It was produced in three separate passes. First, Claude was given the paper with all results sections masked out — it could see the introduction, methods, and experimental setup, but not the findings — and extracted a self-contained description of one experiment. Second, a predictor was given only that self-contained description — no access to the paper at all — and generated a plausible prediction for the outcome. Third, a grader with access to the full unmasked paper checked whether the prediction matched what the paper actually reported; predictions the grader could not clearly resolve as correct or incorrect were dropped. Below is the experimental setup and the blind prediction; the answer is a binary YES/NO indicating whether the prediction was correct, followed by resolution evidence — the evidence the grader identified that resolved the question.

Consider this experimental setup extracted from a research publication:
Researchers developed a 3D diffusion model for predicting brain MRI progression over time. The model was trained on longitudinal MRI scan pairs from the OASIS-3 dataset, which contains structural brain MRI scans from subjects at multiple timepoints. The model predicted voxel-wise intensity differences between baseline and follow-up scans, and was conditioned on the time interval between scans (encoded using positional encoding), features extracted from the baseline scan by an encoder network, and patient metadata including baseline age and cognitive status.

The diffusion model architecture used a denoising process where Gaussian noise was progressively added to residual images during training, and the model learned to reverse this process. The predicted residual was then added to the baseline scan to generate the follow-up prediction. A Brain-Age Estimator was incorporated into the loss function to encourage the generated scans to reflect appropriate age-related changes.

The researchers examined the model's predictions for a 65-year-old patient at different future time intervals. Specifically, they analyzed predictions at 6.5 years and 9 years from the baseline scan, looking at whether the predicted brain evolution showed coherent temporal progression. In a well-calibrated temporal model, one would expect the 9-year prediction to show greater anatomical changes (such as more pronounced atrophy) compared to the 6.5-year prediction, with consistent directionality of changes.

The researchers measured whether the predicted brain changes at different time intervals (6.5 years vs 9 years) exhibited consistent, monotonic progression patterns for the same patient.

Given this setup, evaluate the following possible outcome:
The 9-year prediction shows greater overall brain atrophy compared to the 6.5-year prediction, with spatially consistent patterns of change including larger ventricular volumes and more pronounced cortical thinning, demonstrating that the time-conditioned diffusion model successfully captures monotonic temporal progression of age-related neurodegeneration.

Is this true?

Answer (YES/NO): NO